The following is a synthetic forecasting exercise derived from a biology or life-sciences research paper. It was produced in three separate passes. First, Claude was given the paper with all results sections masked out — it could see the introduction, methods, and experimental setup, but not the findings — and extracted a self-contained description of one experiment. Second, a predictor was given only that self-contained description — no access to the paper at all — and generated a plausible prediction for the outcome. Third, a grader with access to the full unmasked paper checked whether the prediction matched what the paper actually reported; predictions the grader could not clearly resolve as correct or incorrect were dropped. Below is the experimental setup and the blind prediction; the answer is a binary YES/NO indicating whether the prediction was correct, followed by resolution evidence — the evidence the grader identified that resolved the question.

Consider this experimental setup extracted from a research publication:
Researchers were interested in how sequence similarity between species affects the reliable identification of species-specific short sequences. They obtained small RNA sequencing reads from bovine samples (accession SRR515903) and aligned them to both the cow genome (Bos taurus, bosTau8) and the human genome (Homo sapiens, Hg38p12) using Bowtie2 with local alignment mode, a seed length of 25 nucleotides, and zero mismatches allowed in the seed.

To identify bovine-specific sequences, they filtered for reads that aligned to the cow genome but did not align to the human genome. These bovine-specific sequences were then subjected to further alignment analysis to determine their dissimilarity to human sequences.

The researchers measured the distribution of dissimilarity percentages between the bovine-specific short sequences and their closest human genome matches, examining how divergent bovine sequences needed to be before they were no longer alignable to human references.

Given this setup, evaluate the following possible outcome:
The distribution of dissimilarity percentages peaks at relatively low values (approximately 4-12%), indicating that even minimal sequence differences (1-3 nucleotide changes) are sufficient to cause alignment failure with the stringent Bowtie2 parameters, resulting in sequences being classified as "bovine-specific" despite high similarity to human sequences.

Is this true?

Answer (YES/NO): NO